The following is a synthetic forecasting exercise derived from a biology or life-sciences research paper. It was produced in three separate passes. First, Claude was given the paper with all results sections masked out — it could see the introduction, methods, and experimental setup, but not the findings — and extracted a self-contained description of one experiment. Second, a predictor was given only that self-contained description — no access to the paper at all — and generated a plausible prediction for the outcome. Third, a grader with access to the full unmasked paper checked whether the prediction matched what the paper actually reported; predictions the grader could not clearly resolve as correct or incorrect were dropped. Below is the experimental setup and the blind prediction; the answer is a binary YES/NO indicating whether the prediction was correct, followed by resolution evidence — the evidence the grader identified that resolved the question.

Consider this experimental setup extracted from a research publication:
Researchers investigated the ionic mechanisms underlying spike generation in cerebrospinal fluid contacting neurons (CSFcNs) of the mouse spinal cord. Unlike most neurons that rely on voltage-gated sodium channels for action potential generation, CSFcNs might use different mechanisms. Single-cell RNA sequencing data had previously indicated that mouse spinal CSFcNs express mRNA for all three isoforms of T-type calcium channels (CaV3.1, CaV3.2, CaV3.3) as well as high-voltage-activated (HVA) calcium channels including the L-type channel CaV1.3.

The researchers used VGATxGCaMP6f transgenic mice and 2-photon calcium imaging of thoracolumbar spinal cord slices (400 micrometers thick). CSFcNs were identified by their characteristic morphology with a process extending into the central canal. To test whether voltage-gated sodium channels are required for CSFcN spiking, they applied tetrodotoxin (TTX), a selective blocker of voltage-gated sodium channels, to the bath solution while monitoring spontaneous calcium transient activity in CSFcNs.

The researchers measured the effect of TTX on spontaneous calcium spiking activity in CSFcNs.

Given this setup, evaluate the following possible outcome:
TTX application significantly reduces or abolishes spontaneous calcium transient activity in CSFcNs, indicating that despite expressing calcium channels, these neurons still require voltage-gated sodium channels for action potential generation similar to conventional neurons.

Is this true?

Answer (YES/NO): NO